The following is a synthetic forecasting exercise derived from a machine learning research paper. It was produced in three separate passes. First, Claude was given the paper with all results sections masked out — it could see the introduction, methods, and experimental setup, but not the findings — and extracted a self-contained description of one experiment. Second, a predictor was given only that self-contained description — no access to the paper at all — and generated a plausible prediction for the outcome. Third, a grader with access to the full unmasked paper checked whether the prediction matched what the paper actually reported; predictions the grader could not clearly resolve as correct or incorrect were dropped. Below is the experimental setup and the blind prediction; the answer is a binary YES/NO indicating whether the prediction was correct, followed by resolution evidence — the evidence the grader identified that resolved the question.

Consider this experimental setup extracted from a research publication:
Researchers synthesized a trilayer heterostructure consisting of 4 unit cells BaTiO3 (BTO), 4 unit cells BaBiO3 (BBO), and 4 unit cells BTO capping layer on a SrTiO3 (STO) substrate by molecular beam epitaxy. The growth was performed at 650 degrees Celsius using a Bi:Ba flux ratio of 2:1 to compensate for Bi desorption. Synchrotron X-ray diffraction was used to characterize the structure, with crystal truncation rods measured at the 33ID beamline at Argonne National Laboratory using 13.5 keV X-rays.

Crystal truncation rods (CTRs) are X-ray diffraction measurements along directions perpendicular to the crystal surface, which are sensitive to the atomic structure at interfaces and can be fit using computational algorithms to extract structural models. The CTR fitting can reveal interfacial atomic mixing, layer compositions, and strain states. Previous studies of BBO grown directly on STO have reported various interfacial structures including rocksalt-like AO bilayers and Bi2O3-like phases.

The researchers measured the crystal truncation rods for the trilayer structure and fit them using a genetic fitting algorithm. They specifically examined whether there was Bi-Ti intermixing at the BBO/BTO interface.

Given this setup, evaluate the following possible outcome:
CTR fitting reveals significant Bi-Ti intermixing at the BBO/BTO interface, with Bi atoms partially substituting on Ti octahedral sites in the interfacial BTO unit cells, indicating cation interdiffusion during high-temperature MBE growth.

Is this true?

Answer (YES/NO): NO